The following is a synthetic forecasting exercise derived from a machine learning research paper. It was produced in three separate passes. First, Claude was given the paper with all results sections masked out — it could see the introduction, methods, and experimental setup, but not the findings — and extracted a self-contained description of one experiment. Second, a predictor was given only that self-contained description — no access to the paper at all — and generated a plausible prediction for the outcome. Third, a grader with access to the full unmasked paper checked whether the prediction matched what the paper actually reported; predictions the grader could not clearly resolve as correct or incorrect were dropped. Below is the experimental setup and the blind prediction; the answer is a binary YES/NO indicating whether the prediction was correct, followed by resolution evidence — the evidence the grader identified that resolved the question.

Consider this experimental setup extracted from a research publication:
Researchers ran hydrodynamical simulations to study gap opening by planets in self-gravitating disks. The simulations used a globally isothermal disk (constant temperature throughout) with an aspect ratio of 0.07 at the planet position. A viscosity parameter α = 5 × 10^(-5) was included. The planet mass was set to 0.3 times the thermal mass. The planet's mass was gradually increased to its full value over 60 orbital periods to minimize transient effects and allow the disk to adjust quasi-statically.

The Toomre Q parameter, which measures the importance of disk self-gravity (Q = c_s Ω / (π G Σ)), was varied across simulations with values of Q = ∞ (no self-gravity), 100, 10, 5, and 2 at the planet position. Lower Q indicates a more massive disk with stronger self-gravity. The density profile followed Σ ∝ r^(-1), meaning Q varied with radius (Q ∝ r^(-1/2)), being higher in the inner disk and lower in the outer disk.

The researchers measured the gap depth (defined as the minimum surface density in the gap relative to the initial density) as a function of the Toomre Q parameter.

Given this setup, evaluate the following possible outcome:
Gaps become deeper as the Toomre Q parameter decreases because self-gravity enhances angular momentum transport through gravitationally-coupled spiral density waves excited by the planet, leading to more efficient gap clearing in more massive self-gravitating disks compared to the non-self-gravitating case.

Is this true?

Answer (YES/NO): YES